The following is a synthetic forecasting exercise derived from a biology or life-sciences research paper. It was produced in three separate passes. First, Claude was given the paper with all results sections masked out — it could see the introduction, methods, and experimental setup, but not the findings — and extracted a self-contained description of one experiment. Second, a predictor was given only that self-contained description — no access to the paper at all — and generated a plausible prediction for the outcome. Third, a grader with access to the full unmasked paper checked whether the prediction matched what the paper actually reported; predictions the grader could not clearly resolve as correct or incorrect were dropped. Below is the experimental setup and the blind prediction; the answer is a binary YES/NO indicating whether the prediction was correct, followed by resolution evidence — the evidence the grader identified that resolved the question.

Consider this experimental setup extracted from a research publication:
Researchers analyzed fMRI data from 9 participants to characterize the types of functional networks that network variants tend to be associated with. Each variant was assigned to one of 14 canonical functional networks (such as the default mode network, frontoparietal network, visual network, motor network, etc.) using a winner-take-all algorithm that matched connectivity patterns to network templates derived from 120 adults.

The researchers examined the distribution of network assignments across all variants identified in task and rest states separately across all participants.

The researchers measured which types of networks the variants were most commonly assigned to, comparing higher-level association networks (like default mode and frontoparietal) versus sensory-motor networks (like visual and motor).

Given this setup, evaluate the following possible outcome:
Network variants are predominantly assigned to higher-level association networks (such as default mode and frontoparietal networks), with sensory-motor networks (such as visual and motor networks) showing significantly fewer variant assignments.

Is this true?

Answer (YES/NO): YES